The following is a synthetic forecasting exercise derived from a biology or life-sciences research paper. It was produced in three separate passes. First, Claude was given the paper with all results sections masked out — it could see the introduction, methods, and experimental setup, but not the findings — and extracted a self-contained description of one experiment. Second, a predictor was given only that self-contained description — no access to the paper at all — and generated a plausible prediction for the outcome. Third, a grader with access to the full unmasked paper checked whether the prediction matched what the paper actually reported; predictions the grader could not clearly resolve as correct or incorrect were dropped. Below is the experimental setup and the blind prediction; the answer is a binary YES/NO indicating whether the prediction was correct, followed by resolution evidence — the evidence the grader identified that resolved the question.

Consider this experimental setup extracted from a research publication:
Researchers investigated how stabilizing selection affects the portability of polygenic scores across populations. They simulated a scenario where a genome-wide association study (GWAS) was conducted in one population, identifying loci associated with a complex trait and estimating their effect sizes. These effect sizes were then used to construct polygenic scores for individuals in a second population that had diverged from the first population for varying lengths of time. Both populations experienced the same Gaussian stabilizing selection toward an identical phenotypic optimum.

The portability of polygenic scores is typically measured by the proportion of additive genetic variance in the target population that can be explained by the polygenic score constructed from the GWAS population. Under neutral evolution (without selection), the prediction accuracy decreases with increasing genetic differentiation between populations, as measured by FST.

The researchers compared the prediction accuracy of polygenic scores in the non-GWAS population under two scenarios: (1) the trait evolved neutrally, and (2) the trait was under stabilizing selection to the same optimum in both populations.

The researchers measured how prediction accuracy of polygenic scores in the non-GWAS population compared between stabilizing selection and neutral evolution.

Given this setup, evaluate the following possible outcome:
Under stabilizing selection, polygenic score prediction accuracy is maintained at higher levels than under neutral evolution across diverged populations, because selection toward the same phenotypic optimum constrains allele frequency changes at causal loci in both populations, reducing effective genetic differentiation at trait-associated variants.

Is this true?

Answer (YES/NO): NO